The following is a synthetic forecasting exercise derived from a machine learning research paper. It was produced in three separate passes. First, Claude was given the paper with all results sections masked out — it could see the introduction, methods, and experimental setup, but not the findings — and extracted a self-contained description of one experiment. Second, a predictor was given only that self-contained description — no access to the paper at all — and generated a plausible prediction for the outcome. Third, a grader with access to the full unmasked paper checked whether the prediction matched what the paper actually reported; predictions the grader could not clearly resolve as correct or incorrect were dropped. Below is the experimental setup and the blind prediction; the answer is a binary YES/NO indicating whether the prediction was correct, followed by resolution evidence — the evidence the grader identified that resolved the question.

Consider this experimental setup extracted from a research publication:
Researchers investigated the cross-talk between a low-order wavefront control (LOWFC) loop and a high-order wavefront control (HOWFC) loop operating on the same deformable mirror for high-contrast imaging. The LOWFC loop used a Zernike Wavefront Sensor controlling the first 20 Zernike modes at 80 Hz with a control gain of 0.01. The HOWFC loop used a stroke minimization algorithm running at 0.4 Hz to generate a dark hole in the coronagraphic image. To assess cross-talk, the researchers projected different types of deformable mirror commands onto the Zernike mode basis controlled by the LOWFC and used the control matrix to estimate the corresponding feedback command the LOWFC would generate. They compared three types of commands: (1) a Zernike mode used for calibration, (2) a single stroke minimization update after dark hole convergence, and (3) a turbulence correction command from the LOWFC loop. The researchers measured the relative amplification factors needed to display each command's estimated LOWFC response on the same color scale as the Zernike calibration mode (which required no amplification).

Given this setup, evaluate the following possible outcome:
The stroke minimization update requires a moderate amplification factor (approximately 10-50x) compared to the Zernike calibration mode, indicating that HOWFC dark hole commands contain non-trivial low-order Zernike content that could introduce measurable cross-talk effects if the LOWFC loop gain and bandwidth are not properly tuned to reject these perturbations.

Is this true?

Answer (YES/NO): NO